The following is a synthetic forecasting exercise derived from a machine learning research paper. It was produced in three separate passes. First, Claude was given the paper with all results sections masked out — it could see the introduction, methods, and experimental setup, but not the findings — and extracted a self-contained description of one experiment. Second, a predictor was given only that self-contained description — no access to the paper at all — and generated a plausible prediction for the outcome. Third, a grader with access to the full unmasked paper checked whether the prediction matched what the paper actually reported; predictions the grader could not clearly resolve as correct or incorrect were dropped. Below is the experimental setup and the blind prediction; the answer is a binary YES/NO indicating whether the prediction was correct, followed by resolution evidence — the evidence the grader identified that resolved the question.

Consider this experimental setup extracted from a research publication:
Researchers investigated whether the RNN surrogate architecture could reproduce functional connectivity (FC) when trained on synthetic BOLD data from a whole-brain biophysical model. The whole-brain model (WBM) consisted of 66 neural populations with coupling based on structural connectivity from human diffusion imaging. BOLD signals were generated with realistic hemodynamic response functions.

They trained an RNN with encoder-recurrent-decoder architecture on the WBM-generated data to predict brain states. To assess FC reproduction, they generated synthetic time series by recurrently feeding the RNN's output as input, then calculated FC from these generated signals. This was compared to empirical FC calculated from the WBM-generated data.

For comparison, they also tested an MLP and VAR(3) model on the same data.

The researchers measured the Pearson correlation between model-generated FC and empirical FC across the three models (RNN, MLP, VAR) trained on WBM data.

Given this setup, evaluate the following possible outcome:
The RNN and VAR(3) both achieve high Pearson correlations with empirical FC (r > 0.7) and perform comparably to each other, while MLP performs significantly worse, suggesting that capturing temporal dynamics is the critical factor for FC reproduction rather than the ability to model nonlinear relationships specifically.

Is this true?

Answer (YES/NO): NO